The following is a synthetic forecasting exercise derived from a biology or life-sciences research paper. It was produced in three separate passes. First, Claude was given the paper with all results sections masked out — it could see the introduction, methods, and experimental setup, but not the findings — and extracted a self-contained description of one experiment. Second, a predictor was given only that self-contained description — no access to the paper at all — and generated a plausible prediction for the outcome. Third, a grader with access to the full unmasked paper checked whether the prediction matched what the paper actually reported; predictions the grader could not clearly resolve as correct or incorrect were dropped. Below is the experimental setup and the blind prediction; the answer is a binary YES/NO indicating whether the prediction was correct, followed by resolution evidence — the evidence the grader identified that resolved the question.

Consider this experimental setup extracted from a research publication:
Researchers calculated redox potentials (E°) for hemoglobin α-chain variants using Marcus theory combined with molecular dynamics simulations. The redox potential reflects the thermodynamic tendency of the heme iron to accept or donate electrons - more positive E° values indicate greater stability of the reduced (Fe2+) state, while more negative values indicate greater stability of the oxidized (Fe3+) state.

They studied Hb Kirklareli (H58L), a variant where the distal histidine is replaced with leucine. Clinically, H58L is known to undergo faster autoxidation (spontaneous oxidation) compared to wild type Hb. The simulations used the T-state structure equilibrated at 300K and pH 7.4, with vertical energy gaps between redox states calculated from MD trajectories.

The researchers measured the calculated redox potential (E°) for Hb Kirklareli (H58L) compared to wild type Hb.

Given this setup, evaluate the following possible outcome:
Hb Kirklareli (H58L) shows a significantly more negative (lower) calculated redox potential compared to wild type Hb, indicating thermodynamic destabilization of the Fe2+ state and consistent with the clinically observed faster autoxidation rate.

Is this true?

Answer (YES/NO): NO